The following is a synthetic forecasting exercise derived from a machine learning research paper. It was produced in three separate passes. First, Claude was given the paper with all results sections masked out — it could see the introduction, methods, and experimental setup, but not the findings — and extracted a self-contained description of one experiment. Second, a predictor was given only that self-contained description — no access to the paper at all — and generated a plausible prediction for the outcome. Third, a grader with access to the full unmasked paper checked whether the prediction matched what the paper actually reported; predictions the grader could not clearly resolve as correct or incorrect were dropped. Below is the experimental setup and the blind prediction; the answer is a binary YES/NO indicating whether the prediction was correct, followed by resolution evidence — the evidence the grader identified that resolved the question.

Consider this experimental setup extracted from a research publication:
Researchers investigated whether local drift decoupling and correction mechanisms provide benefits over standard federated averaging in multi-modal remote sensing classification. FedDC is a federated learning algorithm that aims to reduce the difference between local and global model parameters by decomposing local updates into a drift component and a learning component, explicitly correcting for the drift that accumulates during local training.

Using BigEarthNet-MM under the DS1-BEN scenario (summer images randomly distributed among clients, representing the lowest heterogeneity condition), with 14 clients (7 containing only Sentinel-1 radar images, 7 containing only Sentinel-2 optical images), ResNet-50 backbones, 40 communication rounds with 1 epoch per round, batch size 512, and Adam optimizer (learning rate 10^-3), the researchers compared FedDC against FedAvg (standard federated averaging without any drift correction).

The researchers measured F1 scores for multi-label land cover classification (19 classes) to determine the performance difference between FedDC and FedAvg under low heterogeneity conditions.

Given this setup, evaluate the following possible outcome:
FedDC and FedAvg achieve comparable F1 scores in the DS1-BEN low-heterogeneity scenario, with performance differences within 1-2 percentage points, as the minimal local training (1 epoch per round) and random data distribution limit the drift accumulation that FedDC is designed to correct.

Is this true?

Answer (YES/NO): NO